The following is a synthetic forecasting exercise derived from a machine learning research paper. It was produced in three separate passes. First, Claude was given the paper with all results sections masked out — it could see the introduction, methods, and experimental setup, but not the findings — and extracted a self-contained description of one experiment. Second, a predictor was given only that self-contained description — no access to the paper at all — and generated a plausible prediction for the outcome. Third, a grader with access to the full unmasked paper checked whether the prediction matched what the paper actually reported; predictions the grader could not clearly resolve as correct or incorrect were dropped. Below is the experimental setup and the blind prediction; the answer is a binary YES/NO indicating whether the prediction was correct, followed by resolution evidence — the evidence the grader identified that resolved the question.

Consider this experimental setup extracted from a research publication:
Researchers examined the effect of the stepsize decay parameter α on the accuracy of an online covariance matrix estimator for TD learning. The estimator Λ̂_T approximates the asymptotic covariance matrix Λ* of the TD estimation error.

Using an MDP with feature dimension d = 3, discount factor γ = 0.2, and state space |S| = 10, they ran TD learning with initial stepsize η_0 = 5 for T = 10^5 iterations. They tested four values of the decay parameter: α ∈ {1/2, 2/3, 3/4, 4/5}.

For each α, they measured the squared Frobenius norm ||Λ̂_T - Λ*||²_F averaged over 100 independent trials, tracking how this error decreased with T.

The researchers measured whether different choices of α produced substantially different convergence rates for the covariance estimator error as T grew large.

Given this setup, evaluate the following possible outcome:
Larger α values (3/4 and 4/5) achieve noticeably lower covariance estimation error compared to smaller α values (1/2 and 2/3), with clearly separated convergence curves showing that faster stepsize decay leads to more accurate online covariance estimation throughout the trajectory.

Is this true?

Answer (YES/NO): NO